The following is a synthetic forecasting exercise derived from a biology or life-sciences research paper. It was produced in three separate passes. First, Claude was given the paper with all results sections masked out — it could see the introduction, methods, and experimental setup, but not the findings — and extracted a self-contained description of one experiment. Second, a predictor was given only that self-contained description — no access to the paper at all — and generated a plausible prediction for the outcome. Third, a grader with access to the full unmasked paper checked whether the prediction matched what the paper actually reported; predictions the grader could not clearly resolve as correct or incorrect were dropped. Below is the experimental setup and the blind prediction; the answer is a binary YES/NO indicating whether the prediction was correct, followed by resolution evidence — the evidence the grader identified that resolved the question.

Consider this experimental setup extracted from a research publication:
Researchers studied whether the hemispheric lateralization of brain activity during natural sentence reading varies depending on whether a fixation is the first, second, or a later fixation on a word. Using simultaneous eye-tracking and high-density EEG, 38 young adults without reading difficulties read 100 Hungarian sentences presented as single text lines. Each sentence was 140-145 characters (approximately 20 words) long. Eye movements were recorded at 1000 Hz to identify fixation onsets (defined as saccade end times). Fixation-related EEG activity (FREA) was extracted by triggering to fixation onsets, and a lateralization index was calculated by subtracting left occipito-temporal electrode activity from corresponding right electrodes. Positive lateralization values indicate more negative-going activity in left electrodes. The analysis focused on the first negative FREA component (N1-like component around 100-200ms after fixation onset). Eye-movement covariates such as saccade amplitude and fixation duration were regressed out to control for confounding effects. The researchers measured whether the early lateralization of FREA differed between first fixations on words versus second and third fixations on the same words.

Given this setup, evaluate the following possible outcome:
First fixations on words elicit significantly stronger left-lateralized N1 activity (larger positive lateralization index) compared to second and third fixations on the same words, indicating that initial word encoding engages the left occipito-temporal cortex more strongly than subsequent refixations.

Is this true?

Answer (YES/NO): YES